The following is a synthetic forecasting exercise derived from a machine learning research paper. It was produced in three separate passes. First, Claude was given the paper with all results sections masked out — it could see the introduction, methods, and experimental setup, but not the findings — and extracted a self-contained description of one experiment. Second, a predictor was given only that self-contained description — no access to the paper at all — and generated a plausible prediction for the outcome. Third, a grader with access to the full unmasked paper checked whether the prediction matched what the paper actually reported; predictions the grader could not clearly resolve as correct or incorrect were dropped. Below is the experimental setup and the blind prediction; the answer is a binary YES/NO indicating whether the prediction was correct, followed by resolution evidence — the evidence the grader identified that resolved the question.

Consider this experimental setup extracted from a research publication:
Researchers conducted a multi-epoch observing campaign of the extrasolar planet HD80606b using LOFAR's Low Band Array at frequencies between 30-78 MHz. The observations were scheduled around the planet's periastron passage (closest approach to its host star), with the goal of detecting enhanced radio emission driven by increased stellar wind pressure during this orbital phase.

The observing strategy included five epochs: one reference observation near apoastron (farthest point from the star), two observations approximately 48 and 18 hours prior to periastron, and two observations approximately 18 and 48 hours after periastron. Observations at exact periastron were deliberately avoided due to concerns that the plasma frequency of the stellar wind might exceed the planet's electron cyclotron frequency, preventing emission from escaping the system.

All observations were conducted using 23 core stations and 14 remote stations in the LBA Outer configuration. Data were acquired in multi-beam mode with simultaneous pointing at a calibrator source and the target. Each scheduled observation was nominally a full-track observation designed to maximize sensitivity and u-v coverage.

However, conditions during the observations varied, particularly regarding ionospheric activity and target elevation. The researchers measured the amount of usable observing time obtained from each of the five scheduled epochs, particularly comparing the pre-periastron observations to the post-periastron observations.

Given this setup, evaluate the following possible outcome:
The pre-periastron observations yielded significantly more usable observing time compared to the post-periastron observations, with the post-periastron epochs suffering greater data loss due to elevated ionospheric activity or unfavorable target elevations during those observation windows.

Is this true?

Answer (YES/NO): NO